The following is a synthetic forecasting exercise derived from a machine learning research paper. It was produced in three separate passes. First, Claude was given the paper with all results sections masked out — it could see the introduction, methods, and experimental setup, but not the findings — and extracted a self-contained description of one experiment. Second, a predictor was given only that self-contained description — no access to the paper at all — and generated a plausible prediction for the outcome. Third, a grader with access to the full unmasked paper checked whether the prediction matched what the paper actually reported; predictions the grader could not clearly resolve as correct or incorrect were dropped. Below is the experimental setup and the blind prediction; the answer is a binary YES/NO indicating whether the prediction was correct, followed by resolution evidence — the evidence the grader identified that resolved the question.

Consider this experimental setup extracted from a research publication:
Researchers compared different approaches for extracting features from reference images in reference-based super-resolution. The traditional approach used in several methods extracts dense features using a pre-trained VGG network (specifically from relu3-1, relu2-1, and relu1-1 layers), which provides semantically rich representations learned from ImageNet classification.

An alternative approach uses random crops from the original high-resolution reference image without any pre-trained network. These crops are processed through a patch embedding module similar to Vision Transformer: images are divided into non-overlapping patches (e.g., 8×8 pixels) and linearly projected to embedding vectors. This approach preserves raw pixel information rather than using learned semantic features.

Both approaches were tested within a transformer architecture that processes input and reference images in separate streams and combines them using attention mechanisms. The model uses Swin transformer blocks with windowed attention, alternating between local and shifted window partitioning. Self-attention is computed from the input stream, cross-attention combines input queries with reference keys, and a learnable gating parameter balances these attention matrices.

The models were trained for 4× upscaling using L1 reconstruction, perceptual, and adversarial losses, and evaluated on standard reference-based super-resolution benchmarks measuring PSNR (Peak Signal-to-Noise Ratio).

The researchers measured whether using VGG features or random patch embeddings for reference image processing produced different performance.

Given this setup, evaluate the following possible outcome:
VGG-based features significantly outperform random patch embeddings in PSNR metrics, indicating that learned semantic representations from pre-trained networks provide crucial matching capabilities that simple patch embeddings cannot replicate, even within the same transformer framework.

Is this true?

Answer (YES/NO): NO